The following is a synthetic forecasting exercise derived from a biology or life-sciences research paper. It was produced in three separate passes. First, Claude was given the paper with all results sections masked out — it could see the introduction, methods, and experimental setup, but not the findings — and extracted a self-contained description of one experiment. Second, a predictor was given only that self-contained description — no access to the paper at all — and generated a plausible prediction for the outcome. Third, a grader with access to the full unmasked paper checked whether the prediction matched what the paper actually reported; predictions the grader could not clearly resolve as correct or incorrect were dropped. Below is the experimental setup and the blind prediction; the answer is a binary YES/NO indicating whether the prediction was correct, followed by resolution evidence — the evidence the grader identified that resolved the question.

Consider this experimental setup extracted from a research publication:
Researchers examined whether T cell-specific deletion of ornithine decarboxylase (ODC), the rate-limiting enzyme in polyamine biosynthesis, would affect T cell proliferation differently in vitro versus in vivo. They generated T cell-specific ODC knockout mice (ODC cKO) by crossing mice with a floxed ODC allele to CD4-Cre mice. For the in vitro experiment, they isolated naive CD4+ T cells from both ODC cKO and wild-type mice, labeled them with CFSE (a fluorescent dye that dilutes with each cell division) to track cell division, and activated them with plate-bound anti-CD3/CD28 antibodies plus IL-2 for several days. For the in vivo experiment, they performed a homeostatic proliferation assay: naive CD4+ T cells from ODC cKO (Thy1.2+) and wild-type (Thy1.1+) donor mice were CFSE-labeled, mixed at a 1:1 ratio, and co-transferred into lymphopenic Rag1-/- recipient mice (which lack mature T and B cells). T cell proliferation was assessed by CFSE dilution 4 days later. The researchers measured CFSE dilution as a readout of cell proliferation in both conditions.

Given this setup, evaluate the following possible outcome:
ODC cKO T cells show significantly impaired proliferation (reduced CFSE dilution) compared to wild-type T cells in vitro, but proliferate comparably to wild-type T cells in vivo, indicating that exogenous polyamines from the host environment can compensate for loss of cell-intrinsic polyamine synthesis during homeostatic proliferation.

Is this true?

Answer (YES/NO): YES